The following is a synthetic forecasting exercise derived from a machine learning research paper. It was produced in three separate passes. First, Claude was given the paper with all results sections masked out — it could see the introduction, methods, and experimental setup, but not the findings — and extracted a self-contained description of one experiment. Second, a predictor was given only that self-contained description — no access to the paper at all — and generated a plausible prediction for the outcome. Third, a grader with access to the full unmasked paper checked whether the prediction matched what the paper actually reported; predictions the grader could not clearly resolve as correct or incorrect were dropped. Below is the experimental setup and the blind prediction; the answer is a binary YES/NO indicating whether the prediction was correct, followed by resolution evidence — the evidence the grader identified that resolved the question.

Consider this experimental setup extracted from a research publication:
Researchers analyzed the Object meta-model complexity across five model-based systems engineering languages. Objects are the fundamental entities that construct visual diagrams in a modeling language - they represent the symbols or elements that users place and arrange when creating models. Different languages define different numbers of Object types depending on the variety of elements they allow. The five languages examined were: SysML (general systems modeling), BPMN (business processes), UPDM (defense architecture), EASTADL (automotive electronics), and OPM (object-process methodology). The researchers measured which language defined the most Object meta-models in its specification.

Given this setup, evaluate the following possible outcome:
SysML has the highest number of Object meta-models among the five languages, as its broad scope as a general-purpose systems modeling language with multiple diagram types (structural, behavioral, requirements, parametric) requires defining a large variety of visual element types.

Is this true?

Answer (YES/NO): NO